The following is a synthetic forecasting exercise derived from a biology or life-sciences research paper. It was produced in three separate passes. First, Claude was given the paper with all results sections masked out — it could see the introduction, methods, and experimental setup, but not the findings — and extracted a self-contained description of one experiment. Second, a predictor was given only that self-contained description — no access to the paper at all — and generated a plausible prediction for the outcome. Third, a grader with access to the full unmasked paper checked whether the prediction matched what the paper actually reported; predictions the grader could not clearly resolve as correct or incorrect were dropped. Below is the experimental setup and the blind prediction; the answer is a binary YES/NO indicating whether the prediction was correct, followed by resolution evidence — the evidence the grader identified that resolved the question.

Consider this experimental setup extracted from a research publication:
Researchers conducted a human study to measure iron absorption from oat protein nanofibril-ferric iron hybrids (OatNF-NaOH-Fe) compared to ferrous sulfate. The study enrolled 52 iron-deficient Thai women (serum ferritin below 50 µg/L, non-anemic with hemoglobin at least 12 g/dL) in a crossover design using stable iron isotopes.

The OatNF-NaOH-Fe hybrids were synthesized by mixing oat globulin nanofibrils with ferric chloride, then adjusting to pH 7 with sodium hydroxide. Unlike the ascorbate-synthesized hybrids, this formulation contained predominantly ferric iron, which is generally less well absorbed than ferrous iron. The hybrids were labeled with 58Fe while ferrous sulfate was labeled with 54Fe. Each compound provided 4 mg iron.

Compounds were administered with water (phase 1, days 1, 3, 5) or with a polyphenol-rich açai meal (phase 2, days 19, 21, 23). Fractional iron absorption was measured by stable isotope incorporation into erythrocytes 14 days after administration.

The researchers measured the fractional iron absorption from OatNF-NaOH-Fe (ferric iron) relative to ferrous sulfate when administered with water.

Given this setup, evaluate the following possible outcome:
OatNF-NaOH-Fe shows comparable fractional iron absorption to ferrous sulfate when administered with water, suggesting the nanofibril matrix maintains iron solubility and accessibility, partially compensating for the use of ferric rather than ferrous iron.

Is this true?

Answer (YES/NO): NO